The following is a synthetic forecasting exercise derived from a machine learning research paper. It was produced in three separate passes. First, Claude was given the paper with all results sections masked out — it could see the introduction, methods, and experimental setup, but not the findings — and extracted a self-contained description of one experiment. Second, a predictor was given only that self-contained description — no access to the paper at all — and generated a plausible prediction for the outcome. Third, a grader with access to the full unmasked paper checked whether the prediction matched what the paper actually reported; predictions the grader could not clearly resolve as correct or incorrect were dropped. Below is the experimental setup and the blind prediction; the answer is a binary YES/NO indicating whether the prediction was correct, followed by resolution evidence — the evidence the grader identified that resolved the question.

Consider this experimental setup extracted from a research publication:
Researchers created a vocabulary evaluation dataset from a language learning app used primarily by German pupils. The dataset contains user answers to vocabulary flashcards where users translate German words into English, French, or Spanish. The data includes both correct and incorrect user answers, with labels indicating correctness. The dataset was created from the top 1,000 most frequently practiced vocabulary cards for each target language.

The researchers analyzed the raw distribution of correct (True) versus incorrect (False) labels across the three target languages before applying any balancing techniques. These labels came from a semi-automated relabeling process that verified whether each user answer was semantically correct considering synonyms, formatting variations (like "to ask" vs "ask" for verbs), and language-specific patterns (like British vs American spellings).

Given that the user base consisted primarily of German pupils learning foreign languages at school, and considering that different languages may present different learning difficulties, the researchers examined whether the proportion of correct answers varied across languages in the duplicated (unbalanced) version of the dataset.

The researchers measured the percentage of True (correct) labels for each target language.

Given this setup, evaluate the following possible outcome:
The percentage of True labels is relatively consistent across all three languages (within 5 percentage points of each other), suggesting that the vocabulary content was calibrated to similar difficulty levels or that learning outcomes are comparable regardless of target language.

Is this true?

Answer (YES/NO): NO